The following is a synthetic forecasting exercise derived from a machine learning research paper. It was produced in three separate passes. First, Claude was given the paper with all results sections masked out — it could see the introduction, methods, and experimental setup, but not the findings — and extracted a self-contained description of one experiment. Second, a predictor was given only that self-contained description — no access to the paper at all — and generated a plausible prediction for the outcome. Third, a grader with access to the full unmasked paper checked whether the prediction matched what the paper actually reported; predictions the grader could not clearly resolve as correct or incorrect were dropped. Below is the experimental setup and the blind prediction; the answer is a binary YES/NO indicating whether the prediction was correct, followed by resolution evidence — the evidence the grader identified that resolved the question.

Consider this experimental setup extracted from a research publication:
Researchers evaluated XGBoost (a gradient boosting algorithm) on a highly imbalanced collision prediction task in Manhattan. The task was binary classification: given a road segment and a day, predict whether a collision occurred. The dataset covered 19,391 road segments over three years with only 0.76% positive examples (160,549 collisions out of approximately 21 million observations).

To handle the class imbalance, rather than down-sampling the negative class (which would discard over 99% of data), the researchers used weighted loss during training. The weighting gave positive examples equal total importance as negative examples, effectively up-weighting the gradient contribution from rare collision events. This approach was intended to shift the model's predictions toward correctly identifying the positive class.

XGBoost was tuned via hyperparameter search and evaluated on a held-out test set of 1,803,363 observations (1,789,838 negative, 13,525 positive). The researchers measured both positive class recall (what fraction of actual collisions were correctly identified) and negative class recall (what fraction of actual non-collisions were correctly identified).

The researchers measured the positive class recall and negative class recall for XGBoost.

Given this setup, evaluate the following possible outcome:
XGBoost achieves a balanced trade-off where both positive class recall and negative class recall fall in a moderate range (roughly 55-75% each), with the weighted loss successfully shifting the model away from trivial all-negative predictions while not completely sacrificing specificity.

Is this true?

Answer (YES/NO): NO